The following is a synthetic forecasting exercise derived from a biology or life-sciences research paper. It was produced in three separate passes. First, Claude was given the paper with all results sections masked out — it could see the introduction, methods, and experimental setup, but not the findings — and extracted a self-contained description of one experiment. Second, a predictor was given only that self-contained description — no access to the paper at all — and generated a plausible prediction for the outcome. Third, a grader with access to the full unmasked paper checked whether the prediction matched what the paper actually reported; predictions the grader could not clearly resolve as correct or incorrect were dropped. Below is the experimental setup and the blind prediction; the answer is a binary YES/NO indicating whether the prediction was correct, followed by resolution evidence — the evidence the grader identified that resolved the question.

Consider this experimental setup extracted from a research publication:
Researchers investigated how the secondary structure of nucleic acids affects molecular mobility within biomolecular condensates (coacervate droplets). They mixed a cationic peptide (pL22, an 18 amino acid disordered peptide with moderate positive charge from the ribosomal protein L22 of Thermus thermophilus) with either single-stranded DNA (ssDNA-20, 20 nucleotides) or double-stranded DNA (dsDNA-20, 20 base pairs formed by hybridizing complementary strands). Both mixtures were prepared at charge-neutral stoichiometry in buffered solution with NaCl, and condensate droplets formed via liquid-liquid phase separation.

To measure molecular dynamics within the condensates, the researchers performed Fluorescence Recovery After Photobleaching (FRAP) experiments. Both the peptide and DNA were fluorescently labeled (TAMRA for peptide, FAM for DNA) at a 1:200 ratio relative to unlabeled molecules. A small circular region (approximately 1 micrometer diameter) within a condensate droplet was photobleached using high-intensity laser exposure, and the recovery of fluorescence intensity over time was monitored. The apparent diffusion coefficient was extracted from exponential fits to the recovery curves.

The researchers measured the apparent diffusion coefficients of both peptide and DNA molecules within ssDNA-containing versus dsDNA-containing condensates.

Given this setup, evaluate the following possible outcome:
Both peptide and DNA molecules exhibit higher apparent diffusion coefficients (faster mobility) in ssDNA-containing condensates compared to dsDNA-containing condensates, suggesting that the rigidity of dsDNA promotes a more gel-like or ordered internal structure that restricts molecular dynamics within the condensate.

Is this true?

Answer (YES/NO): NO